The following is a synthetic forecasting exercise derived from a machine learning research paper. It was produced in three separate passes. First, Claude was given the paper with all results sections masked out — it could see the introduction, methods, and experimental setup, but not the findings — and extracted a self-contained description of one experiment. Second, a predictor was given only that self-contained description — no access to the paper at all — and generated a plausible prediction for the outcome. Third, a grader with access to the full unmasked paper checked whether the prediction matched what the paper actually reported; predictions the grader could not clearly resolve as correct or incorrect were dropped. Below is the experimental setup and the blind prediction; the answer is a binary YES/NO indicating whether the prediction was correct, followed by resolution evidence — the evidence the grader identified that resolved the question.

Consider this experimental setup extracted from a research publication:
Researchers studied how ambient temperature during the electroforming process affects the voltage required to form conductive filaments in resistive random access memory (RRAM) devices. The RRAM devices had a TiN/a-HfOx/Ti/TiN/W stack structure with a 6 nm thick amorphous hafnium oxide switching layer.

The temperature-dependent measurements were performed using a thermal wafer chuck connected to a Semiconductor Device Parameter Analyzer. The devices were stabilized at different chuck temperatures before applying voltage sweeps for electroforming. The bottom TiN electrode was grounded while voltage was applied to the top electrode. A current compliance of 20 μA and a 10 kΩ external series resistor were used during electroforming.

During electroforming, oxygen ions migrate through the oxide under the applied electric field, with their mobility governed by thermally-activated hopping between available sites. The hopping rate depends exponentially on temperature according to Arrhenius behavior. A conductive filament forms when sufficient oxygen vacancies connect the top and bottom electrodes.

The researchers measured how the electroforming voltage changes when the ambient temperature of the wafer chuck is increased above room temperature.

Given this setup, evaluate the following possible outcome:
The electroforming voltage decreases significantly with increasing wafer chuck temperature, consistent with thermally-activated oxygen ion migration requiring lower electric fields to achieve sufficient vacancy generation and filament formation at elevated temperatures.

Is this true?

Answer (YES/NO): YES